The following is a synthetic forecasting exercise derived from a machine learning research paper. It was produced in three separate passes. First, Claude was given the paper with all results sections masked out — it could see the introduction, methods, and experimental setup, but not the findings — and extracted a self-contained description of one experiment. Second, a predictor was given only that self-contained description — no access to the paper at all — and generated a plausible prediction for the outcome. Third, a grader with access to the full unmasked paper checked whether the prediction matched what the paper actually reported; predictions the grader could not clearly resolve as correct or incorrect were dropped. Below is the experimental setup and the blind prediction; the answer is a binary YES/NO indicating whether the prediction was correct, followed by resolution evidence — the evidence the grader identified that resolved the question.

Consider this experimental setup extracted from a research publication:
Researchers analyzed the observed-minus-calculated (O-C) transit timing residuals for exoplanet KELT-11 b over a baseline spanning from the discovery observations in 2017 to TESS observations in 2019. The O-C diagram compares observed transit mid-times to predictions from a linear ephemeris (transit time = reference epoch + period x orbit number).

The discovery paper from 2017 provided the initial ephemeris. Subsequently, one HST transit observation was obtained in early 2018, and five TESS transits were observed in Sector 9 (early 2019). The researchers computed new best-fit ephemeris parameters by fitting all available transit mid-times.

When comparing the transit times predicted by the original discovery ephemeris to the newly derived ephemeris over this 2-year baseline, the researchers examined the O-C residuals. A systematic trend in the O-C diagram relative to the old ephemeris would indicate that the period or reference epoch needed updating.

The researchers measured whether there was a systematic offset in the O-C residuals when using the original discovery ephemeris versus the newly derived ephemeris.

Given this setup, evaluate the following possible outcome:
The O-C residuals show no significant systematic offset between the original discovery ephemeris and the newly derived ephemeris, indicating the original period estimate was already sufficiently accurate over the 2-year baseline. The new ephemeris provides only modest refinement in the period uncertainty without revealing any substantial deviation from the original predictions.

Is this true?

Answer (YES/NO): NO